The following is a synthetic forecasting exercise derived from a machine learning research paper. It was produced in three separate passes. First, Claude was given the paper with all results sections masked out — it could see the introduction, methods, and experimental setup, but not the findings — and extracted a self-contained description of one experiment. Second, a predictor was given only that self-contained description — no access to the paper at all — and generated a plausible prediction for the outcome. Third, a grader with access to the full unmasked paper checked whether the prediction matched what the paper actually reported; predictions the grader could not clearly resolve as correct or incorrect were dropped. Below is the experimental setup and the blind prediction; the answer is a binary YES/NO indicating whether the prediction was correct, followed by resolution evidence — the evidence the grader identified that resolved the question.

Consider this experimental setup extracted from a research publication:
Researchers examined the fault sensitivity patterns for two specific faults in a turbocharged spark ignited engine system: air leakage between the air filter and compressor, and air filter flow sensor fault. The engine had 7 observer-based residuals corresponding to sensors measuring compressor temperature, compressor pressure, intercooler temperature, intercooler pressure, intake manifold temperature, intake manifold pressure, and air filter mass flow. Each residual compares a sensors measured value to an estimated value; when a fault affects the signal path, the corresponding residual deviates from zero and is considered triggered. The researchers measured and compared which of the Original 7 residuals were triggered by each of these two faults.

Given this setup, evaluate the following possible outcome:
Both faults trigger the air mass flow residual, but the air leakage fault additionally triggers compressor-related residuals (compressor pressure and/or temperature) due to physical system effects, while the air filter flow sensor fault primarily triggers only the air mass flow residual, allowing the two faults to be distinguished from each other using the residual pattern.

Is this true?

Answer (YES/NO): NO